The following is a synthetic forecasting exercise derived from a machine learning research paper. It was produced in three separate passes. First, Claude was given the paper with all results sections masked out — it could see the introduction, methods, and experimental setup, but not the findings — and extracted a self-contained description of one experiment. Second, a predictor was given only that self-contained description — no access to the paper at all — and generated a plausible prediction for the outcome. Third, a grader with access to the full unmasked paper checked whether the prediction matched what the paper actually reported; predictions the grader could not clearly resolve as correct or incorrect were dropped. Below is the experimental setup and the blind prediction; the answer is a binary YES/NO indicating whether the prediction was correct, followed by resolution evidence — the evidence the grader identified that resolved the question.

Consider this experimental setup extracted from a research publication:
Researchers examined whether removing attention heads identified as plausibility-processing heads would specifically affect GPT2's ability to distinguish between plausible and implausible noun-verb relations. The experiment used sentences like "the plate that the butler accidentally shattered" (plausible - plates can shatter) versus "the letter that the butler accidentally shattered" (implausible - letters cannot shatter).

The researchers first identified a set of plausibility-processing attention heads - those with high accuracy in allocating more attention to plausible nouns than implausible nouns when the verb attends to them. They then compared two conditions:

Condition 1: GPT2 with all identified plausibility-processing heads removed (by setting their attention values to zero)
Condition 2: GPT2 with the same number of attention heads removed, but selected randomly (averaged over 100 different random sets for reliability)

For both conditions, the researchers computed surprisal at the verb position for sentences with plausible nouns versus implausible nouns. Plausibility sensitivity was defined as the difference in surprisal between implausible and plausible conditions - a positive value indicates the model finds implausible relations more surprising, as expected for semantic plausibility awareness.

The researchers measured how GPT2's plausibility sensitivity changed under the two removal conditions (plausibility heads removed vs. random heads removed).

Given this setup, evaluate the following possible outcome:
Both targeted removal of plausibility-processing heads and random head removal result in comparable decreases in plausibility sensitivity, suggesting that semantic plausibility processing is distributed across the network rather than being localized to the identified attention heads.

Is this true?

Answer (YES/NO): NO